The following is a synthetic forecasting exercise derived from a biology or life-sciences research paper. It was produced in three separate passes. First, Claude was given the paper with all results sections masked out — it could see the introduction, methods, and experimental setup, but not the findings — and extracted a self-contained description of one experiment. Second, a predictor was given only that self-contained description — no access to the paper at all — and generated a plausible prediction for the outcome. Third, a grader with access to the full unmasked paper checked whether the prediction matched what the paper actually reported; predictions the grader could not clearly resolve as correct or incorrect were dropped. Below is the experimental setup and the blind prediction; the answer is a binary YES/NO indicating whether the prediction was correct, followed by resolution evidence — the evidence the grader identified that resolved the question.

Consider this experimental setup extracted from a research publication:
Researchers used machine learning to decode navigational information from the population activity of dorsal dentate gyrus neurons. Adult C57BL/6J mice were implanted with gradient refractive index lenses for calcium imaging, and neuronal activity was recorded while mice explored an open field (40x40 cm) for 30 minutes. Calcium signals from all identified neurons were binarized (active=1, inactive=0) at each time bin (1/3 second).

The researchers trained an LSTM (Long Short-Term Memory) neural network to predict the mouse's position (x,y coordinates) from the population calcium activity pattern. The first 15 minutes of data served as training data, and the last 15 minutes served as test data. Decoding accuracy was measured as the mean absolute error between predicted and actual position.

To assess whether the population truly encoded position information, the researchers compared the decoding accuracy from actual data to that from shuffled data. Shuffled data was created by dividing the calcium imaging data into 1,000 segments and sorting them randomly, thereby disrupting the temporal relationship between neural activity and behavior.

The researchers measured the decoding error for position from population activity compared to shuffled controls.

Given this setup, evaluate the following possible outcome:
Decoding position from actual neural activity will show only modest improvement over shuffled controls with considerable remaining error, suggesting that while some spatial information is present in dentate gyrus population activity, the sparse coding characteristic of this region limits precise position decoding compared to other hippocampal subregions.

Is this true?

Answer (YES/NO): NO